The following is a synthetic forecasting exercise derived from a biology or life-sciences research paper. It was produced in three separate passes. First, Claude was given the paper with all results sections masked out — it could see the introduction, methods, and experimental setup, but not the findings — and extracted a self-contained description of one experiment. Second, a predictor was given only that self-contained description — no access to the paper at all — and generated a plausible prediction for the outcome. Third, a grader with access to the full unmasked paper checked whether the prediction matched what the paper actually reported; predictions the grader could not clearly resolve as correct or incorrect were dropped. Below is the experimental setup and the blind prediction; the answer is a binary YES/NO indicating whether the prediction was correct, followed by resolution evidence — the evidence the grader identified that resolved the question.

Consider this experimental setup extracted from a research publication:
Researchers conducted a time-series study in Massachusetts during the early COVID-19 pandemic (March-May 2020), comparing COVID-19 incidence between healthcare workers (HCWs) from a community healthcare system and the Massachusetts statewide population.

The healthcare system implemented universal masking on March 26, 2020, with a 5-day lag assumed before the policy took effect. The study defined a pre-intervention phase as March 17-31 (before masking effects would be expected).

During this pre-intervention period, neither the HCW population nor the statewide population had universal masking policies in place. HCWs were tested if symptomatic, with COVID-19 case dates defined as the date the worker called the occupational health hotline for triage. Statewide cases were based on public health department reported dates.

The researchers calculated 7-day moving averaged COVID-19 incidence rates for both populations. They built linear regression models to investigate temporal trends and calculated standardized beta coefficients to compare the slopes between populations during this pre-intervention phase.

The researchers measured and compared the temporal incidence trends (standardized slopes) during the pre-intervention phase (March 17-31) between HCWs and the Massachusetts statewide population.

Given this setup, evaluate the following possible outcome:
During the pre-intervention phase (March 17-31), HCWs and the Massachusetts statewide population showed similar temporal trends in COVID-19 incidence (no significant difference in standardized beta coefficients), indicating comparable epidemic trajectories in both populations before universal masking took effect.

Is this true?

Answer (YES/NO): YES